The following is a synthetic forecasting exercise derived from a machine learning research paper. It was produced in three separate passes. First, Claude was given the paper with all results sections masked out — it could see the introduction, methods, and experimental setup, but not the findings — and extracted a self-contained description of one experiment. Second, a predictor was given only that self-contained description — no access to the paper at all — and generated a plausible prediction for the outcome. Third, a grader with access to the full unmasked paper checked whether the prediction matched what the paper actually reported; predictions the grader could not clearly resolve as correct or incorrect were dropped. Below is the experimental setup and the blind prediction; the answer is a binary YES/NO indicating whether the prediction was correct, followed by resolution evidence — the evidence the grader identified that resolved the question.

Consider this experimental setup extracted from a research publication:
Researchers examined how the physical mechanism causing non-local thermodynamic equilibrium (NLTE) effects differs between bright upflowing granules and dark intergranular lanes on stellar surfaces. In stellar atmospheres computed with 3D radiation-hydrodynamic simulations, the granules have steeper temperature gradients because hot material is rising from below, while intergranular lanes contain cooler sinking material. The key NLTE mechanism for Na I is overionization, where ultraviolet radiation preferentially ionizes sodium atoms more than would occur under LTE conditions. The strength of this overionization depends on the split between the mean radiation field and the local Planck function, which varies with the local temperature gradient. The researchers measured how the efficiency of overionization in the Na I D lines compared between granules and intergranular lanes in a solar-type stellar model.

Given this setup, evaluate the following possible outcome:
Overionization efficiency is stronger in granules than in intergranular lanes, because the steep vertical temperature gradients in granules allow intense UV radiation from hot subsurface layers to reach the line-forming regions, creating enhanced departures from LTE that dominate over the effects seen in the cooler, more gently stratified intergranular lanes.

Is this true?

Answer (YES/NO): YES